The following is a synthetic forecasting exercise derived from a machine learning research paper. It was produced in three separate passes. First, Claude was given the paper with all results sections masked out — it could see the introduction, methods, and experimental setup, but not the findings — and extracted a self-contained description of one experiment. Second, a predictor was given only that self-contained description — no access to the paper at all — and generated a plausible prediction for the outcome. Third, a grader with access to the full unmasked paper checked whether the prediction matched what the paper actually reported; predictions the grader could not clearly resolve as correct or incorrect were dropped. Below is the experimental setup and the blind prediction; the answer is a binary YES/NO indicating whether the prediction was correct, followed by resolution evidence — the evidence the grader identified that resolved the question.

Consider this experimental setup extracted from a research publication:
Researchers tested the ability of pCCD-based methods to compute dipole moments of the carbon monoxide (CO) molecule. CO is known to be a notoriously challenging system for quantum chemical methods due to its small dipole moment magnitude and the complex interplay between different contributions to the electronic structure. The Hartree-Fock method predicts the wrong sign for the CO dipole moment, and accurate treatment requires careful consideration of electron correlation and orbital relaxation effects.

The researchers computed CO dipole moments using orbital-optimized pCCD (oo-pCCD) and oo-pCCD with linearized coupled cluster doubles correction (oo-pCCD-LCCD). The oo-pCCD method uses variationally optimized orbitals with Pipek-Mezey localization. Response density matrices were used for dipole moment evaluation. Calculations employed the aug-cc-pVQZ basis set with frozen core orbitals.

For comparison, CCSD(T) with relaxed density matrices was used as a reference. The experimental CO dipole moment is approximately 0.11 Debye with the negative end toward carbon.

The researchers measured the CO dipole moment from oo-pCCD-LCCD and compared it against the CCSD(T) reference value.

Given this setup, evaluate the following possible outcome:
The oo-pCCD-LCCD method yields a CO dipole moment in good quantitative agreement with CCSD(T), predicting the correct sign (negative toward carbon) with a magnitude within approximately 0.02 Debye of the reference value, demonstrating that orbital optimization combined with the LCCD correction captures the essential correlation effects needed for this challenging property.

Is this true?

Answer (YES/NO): YES